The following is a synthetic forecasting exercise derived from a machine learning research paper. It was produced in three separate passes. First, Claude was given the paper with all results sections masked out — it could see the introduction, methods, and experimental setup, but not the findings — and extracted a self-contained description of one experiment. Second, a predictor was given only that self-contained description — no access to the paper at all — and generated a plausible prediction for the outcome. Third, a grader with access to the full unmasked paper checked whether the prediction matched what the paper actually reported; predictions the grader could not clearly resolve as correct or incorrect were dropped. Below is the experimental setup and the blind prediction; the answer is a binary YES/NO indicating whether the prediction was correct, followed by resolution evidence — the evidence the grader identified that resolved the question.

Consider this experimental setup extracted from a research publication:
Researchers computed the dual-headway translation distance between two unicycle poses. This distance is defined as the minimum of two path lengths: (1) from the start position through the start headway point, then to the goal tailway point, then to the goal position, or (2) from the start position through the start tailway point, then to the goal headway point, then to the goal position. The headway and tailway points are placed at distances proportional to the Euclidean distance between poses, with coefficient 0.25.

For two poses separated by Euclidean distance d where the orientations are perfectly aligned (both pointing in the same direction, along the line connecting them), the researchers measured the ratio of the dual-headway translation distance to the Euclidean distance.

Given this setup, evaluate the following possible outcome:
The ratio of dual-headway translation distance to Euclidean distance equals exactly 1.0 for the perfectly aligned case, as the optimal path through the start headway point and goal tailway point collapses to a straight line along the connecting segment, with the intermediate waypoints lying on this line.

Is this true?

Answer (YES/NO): YES